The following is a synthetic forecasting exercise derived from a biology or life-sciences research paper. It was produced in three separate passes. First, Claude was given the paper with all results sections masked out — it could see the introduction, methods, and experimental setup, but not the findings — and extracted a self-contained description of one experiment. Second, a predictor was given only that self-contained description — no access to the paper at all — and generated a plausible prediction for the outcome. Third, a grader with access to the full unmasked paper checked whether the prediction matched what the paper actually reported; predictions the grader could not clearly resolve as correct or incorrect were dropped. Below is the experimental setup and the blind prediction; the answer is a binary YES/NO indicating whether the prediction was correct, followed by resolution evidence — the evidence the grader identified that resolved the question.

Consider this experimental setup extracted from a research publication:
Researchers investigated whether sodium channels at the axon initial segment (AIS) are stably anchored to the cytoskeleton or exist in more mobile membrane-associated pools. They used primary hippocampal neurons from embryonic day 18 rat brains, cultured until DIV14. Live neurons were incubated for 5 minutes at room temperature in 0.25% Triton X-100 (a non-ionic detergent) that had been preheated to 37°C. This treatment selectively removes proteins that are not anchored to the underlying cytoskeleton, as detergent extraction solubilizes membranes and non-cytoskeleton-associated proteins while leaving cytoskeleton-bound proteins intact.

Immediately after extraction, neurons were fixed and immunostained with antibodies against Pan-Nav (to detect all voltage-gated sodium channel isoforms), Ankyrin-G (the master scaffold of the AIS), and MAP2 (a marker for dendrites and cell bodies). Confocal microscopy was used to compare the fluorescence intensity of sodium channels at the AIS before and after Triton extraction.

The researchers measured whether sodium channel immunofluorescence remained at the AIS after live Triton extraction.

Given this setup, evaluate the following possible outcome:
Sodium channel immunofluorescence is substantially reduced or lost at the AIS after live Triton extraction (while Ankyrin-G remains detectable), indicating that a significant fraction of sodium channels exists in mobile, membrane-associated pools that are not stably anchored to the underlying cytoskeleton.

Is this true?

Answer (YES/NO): YES